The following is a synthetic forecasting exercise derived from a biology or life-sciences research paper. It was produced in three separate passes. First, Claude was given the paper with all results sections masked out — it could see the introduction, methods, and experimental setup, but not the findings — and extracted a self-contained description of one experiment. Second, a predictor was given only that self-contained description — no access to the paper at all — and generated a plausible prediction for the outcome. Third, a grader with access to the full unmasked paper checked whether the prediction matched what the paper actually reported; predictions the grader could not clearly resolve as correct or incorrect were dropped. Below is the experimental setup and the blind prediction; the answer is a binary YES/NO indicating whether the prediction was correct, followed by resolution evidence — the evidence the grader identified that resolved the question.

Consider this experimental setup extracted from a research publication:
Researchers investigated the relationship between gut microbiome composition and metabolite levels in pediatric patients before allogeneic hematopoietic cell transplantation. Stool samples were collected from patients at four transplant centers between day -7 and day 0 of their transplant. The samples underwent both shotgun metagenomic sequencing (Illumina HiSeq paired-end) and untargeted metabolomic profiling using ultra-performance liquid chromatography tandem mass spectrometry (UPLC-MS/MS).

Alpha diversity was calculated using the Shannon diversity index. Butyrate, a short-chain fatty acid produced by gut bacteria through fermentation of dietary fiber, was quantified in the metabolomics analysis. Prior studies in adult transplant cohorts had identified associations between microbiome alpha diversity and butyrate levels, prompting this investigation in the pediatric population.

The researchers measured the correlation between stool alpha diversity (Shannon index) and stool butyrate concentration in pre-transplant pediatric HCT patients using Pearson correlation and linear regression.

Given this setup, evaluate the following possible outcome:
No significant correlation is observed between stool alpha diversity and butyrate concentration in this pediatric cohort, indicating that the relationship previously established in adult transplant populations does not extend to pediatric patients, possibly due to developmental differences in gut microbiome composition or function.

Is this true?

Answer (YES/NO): YES